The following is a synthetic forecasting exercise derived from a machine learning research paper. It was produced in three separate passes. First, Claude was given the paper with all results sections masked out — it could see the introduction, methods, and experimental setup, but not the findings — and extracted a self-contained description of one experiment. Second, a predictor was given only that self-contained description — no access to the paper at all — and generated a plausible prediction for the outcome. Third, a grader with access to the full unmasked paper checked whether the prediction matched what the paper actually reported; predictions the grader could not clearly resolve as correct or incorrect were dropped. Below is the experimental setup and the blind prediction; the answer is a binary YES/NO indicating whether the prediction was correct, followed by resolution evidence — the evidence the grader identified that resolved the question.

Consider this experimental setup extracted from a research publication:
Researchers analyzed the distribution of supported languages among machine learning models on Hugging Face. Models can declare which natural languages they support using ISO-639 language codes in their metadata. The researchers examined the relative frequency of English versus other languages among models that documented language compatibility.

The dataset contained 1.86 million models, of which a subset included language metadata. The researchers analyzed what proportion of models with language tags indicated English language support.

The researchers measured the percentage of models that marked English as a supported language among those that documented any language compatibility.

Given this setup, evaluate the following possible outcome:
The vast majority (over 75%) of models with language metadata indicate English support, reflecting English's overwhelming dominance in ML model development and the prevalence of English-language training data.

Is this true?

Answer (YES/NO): YES